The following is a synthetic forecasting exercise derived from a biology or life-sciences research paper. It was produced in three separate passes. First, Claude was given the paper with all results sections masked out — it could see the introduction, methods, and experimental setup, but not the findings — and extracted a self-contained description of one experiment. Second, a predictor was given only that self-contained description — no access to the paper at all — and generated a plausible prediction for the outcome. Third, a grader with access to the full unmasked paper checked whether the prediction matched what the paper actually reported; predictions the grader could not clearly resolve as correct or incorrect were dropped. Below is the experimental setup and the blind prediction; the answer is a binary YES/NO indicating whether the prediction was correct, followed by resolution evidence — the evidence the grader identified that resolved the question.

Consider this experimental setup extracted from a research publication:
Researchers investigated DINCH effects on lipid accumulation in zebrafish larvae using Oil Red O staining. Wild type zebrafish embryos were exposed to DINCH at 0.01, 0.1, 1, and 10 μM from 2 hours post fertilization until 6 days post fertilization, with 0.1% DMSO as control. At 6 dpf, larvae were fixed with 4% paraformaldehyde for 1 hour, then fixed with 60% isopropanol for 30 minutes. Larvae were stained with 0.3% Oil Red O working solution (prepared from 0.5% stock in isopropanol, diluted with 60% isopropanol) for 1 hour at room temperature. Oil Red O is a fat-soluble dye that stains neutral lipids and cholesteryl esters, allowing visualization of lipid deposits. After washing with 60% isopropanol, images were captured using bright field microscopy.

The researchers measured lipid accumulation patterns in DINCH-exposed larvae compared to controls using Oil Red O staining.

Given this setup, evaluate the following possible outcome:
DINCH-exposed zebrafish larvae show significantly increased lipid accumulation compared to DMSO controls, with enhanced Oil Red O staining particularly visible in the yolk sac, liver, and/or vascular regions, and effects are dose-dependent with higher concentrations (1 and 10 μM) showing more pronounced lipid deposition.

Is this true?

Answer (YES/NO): NO